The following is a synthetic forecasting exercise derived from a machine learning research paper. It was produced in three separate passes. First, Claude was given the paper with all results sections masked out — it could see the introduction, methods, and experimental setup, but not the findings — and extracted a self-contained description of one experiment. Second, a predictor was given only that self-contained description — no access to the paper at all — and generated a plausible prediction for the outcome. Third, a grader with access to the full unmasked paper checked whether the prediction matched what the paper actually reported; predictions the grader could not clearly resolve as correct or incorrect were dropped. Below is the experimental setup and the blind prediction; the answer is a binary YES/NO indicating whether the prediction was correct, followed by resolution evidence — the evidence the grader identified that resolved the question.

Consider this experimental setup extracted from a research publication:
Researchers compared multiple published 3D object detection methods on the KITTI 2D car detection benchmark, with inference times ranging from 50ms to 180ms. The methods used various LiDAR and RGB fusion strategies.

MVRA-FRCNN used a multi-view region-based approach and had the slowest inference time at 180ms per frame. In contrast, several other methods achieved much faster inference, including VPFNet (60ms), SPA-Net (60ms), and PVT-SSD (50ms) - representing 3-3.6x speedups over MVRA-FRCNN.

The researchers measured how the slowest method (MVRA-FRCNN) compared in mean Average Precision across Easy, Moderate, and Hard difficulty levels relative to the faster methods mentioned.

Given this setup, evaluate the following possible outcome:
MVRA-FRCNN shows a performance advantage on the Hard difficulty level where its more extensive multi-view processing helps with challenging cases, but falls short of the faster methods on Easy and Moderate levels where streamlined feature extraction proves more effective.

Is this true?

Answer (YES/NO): NO